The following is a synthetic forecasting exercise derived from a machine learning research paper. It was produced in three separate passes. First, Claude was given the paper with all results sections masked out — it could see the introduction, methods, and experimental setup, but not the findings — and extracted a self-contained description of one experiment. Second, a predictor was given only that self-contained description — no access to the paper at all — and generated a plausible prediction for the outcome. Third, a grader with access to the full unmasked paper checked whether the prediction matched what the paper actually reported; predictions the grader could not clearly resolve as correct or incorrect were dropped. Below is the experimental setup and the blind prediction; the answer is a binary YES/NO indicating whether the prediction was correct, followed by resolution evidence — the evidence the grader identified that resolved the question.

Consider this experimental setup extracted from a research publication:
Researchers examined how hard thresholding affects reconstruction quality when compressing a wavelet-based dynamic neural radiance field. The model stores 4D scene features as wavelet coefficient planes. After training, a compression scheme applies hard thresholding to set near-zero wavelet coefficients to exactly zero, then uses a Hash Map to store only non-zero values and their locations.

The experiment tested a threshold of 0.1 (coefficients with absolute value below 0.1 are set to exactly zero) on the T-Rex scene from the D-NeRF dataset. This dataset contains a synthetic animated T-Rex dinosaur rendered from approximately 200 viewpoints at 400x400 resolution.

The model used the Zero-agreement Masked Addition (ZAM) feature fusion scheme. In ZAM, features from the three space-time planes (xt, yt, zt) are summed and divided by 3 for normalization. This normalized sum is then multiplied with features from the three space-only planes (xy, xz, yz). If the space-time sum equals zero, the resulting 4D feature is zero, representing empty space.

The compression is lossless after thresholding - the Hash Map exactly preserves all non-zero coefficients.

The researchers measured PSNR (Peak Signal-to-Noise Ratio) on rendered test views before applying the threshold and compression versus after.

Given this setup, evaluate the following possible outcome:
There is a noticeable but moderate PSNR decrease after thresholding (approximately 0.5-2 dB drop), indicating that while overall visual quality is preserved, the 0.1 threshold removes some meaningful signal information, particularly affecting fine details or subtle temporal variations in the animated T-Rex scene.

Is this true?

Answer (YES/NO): NO